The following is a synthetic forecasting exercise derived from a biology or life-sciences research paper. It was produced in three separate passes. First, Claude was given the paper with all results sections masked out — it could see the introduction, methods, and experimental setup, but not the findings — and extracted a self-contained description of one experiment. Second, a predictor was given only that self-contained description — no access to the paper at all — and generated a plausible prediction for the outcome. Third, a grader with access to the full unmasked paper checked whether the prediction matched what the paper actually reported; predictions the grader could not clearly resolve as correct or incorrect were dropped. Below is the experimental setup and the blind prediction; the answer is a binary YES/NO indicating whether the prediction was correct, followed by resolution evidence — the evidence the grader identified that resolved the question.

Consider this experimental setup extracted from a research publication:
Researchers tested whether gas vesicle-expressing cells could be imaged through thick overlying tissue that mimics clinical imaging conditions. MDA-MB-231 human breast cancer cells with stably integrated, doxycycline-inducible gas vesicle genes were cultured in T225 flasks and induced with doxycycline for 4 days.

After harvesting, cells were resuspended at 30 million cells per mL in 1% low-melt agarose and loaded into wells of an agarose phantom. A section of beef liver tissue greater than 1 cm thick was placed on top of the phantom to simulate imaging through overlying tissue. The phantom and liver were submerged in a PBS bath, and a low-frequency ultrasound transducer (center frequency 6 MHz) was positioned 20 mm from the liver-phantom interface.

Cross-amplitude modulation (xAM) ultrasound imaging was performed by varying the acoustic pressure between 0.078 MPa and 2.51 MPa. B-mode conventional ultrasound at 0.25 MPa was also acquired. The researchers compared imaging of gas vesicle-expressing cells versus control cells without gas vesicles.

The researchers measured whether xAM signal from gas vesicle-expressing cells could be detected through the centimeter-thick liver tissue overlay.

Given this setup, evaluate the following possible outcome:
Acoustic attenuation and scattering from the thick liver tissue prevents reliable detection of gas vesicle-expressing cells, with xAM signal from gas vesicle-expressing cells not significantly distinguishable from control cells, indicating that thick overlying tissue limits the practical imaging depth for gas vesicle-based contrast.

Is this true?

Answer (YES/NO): NO